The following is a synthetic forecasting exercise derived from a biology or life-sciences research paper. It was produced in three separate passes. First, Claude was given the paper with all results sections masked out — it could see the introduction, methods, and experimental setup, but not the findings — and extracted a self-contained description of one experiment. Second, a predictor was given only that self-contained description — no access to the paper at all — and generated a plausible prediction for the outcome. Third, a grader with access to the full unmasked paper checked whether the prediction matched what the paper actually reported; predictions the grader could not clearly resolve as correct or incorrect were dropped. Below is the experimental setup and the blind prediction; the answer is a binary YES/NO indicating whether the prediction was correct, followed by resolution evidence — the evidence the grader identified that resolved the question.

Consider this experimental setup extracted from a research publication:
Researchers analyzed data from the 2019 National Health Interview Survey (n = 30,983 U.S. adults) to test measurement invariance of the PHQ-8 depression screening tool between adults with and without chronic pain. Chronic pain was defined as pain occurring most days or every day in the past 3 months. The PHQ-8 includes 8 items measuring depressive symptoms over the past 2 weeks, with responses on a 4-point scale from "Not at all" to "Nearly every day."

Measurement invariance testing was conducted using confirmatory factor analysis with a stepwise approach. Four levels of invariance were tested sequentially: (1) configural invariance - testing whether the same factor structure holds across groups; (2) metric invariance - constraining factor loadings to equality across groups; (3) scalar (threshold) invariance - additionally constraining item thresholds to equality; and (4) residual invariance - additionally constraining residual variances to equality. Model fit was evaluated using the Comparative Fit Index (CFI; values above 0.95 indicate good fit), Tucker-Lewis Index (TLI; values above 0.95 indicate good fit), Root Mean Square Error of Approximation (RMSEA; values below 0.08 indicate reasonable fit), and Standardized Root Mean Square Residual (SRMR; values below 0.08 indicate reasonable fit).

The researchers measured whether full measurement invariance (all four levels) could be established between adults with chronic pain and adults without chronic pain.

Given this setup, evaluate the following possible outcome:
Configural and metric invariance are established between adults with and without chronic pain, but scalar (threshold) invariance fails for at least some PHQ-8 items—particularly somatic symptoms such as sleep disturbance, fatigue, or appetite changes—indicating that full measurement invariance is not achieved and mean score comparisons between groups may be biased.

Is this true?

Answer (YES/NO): NO